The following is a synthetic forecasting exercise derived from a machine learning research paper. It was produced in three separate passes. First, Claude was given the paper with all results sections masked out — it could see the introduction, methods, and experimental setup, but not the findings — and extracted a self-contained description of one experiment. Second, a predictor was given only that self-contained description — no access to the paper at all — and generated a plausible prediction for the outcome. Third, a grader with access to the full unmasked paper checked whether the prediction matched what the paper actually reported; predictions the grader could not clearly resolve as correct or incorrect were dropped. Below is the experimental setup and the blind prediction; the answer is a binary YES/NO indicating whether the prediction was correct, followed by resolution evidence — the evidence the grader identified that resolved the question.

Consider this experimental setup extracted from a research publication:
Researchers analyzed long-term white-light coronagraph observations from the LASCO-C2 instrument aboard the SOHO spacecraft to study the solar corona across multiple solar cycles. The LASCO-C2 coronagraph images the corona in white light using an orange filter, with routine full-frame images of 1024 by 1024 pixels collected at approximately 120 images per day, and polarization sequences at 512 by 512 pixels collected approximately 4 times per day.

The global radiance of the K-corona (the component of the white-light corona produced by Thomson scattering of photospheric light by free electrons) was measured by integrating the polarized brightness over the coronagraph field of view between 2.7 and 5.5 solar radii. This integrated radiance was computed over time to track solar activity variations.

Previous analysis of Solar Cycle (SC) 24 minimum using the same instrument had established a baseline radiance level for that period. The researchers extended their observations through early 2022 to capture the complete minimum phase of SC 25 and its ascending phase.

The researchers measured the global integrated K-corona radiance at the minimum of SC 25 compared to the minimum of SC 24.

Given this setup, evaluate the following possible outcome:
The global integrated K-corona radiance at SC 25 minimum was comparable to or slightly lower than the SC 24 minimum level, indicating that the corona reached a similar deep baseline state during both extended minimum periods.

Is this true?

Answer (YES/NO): YES